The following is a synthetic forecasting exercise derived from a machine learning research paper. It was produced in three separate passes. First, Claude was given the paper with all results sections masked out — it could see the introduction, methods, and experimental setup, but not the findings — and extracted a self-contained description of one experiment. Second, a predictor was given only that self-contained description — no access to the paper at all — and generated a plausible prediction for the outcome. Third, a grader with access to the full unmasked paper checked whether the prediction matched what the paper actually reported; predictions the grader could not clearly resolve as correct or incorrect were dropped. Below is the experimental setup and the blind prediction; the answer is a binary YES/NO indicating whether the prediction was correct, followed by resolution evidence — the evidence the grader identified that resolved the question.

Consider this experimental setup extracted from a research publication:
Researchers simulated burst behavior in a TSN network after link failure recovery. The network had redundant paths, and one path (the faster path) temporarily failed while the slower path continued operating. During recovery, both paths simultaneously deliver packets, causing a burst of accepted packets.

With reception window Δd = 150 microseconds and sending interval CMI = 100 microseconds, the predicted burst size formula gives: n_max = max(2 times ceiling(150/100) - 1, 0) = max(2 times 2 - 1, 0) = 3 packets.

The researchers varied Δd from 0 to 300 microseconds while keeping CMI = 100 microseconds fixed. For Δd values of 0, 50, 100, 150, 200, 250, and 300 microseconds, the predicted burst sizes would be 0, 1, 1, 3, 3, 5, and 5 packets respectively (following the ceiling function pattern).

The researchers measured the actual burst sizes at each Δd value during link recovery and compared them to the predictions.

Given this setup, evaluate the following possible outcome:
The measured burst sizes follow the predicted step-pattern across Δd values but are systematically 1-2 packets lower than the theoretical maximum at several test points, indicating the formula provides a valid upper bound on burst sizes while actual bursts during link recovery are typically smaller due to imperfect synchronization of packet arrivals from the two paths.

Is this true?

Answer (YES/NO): NO